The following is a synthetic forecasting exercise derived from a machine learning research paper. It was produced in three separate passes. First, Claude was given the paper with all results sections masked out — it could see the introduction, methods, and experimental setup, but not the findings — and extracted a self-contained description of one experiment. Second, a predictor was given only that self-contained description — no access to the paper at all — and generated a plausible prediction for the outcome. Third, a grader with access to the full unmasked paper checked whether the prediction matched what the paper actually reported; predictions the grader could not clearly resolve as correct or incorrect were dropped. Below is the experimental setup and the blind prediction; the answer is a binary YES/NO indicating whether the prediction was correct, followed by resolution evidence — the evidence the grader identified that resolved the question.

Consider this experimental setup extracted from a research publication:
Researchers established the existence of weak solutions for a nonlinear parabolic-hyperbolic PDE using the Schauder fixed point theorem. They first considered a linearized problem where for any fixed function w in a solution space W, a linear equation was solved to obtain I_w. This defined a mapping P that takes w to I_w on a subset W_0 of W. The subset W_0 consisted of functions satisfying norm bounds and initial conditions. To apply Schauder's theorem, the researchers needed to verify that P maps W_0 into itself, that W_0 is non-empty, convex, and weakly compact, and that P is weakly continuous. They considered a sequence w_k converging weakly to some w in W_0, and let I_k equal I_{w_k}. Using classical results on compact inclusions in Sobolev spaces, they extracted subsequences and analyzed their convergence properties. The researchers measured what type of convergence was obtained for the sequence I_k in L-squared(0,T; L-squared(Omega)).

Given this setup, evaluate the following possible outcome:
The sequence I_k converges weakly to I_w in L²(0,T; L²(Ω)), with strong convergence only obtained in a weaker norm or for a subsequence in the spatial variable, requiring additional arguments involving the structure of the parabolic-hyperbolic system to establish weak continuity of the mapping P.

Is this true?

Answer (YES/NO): NO